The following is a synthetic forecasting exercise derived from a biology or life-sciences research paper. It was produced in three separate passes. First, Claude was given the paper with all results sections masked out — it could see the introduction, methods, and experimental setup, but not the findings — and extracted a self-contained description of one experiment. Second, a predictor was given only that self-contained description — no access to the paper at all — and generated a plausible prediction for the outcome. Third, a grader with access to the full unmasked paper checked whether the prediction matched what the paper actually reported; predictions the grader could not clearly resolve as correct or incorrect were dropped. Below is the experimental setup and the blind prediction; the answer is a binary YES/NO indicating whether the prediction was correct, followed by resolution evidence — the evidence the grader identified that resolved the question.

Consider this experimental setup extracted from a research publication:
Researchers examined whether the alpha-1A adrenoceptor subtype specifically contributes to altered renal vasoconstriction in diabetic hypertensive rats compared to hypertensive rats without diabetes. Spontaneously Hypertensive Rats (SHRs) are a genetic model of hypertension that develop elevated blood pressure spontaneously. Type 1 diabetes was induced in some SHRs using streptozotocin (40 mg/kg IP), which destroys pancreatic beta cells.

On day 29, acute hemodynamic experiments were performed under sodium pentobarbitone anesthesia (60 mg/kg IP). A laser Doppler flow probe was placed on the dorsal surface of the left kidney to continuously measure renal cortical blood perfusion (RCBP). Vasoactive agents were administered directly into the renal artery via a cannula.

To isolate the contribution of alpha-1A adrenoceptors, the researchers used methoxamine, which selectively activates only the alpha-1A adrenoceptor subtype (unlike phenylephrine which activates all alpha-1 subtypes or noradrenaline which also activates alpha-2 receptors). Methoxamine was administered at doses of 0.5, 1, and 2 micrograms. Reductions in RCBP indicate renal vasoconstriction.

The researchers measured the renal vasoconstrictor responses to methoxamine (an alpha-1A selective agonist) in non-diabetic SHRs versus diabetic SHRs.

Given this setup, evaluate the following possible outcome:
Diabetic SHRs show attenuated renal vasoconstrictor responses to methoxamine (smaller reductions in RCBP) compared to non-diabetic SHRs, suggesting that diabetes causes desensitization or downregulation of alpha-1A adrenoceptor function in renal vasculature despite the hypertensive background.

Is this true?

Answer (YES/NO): NO